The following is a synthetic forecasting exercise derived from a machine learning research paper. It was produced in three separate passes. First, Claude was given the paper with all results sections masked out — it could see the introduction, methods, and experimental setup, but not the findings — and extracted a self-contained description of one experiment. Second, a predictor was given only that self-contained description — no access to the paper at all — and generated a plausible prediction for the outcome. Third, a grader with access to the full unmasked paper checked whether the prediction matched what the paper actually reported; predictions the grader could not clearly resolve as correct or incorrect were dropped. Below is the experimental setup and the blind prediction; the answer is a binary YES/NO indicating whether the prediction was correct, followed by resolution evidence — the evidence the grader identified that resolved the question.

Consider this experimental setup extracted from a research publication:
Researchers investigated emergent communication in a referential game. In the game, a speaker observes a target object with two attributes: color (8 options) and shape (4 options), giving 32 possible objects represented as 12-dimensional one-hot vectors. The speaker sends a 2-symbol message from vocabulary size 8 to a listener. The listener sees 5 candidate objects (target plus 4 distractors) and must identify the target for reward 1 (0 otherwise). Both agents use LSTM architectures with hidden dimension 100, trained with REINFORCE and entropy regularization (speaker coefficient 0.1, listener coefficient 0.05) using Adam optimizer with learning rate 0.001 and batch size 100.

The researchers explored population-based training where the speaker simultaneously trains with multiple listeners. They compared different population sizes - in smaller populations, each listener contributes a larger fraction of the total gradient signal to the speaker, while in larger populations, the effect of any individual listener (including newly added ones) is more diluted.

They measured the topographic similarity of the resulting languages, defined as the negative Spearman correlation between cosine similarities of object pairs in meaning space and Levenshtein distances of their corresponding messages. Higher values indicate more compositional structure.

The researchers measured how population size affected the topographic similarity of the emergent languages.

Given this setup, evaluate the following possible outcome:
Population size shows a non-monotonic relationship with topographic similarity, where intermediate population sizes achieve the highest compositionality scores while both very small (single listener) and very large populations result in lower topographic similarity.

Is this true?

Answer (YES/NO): NO